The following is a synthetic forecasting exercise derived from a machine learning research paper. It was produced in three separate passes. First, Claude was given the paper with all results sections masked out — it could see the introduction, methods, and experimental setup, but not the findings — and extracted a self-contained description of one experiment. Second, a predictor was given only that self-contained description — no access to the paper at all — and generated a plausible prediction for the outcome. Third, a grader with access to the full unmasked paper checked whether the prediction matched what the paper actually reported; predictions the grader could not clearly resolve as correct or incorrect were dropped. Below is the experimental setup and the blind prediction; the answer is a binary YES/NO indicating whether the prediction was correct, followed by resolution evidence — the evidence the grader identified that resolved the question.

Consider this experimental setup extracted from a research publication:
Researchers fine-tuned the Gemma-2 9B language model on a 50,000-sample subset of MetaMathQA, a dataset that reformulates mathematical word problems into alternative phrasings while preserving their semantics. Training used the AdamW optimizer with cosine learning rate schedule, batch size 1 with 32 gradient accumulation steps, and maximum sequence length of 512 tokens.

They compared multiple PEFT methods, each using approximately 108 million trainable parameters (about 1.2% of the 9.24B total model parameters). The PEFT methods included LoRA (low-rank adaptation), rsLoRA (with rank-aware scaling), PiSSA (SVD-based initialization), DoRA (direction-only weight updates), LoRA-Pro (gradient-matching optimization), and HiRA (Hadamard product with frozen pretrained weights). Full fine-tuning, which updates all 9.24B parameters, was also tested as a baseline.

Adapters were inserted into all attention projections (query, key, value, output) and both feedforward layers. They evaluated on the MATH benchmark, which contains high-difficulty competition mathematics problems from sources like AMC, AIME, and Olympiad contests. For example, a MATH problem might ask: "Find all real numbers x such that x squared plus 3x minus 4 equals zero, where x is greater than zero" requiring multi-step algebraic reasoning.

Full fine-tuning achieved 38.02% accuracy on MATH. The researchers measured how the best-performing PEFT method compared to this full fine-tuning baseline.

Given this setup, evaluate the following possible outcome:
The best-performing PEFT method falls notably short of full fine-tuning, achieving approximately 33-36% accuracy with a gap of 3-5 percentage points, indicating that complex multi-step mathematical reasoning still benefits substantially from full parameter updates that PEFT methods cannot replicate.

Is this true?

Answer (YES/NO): NO